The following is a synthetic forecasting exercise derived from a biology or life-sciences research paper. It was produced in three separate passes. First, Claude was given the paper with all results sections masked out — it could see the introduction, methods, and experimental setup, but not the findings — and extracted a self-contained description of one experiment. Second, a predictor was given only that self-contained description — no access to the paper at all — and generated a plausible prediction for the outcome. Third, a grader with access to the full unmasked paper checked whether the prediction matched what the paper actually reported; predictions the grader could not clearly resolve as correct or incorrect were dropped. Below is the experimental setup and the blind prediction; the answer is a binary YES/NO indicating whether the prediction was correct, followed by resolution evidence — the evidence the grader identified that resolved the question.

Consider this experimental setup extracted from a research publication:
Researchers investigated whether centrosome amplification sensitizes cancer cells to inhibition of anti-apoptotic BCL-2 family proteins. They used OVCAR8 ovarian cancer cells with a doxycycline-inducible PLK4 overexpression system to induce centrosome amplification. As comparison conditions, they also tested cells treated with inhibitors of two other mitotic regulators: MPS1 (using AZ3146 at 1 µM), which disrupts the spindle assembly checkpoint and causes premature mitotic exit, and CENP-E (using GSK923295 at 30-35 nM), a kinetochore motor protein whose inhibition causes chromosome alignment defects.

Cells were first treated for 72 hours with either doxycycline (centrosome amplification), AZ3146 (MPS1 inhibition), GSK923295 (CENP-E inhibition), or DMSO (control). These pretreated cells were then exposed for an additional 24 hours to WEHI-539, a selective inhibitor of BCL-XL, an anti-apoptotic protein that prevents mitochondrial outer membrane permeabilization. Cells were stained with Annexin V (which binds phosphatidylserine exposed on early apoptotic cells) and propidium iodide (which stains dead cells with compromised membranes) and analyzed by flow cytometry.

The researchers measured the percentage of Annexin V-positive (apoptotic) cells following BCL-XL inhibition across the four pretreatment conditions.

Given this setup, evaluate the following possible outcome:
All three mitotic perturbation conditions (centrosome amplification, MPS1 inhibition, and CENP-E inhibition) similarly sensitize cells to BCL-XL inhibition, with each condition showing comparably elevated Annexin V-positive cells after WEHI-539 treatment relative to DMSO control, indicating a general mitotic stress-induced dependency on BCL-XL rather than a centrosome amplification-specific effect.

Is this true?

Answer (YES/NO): NO